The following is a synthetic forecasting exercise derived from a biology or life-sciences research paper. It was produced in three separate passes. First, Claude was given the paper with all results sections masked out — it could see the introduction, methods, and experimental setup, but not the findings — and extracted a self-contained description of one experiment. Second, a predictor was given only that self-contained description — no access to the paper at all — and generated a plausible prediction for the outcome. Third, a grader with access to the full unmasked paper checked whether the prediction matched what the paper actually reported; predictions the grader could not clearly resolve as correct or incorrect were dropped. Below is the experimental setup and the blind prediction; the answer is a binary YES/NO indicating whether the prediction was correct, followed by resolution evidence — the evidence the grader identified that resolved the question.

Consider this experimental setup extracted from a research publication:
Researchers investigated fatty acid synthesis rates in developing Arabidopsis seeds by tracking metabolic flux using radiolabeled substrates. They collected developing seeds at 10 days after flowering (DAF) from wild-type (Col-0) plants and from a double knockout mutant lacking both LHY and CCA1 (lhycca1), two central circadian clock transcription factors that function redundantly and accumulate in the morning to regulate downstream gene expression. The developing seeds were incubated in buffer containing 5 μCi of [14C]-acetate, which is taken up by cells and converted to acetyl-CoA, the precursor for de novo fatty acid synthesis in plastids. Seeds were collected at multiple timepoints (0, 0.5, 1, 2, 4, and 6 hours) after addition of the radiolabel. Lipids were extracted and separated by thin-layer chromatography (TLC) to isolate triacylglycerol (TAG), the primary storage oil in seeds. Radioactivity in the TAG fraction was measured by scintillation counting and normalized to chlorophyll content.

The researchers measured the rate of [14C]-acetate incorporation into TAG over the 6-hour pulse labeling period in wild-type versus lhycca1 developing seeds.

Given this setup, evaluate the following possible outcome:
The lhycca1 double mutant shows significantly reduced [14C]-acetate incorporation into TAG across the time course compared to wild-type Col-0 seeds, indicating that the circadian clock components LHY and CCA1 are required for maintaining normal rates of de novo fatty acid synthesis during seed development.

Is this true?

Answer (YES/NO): YES